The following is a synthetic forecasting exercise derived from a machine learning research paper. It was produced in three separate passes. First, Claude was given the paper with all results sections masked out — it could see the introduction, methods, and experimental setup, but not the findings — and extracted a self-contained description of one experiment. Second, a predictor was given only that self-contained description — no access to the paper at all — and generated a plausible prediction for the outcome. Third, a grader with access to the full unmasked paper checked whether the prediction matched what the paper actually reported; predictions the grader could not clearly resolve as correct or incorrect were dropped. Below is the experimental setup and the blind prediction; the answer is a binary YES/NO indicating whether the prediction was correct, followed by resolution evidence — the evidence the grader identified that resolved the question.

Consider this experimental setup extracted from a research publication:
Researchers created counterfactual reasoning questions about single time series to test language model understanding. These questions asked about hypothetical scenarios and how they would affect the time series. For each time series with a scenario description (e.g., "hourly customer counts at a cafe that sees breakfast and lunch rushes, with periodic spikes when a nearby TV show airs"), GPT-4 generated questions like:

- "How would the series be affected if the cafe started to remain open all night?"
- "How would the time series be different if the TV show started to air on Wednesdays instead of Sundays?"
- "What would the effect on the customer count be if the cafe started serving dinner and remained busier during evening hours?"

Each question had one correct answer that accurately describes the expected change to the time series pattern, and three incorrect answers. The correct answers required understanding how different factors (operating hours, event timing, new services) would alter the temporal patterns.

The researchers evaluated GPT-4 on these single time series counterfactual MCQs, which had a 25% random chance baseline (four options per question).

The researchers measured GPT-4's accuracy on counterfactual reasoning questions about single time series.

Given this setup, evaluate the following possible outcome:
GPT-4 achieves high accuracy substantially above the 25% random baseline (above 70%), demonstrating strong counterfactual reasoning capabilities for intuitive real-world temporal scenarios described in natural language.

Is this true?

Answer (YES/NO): NO